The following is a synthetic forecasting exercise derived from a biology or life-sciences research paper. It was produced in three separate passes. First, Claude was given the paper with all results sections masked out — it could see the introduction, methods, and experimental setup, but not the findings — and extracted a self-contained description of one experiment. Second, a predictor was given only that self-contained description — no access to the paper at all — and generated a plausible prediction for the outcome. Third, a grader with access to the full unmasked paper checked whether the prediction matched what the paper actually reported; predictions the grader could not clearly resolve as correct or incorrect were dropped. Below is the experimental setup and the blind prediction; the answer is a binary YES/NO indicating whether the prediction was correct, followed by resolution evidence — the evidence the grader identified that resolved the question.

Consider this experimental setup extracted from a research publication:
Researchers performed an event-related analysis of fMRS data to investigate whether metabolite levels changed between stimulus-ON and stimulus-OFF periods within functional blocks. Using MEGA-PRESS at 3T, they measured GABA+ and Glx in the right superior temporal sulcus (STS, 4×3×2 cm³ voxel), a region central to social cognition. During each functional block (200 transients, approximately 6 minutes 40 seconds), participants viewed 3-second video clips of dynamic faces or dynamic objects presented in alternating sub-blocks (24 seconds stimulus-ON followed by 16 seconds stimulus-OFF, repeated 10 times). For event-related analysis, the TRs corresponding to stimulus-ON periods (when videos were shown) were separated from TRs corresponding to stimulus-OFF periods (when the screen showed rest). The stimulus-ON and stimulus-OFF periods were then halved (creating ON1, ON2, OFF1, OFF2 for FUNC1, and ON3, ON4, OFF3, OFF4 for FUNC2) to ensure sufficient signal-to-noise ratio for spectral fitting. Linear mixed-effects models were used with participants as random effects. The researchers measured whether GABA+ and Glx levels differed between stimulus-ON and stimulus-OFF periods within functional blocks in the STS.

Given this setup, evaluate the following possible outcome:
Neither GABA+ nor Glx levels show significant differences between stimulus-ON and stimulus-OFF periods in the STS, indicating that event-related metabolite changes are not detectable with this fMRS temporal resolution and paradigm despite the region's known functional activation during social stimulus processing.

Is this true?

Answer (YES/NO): YES